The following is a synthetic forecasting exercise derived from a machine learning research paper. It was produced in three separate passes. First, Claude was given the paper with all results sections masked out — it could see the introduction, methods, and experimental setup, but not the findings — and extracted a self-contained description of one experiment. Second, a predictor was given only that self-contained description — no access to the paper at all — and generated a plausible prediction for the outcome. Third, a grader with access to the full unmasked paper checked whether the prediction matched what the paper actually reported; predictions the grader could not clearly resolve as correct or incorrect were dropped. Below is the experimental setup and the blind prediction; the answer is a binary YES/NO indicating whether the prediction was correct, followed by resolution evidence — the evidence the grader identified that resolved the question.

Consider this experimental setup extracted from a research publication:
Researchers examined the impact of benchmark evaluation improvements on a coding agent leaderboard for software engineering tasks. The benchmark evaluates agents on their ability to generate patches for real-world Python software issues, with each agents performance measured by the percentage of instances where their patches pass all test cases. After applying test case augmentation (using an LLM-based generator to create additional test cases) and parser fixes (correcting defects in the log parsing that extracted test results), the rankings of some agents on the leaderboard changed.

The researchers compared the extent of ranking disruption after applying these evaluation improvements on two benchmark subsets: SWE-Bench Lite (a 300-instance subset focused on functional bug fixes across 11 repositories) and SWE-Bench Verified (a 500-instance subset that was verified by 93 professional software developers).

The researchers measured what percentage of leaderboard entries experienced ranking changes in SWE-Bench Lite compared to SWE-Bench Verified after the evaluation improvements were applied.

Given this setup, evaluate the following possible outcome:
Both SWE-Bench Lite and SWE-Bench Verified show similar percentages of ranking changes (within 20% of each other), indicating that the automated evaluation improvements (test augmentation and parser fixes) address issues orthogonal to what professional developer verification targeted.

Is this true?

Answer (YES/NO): NO